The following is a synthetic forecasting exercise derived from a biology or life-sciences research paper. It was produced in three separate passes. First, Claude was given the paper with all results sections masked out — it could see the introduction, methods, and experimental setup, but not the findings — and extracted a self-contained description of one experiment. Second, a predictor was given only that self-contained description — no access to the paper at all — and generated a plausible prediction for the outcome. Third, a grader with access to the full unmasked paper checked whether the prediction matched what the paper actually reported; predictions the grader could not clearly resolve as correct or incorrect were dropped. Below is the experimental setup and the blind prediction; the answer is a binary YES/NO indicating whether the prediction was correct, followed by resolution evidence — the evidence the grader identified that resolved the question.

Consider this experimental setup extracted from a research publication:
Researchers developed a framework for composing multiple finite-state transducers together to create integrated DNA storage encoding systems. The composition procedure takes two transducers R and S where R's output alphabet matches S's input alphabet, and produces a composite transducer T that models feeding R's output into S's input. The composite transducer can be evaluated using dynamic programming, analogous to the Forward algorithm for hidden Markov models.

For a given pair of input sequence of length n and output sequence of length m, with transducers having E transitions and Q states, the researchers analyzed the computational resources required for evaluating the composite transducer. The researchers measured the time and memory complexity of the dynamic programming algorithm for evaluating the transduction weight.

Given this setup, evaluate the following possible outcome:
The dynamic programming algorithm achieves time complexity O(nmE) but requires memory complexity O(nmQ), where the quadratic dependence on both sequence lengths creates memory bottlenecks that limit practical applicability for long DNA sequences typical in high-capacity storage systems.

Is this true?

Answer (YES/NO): YES